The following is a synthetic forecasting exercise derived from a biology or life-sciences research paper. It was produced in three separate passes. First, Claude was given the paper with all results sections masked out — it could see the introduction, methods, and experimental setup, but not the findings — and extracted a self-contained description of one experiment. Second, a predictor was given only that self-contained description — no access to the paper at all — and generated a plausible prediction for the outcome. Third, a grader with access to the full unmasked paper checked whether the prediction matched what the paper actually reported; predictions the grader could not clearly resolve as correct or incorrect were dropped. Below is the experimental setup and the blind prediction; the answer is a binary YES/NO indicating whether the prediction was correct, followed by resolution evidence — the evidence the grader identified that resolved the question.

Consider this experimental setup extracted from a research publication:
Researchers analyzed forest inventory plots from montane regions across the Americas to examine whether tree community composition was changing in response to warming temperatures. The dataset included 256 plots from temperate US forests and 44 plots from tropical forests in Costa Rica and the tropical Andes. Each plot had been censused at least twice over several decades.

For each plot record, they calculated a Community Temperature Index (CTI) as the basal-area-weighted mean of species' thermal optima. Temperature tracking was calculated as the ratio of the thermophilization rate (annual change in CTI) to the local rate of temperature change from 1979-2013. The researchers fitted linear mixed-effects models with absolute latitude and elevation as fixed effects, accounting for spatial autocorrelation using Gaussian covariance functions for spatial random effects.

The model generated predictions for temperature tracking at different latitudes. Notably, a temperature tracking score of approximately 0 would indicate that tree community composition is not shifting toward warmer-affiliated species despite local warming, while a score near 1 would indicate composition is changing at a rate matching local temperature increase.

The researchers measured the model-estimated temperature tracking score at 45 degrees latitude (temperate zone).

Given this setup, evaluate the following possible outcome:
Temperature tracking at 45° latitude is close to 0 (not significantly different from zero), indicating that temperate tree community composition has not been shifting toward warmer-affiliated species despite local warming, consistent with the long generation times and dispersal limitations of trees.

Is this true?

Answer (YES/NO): YES